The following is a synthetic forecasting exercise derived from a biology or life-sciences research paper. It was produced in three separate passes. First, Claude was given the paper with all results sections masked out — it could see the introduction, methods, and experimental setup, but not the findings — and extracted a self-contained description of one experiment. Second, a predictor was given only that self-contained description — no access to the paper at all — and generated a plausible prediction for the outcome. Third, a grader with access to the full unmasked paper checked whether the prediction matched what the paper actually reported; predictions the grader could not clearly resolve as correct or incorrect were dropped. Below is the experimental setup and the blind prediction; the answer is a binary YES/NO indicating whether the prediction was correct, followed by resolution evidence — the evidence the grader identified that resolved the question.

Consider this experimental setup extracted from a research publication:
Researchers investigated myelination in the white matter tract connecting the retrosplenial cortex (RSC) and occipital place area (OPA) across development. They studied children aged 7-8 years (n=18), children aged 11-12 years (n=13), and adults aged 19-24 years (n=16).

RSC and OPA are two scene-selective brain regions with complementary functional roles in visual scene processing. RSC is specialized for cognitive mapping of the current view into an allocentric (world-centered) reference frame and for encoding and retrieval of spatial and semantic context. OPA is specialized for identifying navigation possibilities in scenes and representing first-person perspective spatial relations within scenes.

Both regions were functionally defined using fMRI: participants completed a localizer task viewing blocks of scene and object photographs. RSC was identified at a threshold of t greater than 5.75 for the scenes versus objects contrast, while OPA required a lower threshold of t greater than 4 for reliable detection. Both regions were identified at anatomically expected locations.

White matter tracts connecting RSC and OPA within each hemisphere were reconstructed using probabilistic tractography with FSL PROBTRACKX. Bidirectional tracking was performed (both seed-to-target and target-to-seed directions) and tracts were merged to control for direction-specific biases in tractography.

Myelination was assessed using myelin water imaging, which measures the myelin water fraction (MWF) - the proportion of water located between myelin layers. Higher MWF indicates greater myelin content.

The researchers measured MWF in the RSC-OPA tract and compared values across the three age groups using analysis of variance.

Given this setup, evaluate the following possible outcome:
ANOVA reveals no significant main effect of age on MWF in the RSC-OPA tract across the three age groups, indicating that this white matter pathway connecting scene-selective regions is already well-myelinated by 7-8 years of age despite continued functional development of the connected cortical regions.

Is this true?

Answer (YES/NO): NO